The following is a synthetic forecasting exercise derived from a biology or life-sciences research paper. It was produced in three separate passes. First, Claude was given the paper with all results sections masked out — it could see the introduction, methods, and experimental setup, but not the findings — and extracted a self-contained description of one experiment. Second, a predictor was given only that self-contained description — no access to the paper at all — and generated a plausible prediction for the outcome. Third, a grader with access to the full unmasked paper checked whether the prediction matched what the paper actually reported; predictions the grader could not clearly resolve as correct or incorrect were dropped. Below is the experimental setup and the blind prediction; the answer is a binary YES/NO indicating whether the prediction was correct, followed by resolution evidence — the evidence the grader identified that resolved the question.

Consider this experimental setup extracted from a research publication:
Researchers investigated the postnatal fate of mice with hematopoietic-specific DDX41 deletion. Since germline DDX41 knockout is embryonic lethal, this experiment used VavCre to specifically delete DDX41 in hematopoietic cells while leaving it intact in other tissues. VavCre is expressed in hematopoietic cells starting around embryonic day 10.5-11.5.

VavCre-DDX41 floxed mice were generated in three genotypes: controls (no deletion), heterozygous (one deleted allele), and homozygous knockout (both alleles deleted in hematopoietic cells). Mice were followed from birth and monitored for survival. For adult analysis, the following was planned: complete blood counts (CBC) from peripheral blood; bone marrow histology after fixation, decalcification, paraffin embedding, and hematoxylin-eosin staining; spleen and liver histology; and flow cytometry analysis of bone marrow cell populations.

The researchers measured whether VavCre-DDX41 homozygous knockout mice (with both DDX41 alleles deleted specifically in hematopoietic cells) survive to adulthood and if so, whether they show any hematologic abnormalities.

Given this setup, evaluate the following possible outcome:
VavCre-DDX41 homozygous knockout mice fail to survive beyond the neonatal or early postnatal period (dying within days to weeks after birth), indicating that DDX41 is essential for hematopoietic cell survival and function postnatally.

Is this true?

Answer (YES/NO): YES